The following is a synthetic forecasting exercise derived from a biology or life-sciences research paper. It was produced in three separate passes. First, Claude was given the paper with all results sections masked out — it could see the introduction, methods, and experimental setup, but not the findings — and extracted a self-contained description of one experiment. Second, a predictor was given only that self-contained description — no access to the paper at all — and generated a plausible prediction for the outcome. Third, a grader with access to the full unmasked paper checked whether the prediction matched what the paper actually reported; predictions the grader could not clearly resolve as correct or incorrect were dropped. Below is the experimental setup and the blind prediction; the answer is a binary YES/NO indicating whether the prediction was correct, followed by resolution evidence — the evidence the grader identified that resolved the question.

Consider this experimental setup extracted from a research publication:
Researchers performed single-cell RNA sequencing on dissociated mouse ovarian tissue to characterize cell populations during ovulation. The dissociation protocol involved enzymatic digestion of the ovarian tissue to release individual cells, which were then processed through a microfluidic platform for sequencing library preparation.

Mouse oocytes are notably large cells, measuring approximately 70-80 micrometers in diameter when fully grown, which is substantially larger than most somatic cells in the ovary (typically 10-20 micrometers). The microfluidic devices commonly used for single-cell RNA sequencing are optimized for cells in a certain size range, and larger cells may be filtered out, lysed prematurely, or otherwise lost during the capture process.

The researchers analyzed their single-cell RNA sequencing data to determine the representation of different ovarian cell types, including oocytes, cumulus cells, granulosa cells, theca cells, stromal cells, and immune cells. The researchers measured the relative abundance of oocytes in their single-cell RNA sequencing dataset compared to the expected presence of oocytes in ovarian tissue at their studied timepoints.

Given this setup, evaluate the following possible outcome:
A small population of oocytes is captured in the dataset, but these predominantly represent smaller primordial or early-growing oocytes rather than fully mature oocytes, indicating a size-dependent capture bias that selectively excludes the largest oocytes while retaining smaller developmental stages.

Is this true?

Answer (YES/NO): NO